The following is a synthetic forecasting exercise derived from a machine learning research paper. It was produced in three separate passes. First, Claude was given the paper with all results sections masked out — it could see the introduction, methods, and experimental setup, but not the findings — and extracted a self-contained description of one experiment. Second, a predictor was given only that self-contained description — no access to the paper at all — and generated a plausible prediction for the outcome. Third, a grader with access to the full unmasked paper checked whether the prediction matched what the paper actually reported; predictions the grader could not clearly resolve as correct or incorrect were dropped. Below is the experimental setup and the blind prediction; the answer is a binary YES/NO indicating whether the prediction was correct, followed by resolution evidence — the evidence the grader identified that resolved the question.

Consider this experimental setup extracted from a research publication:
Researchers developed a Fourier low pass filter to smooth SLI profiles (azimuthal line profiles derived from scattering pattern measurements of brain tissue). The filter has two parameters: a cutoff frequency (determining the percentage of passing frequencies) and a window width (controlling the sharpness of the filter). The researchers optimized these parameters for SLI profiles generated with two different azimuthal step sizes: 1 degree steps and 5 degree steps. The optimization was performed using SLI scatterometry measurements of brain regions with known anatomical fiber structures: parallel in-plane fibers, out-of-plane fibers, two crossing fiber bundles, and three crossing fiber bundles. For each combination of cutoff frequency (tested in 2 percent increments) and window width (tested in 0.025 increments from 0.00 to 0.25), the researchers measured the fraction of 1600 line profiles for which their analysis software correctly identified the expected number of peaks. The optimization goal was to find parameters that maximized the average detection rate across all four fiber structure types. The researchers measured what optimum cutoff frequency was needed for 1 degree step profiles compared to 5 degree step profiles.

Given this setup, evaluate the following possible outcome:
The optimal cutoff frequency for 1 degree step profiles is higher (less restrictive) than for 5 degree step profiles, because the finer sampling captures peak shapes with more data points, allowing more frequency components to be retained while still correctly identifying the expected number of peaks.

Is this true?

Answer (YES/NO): NO